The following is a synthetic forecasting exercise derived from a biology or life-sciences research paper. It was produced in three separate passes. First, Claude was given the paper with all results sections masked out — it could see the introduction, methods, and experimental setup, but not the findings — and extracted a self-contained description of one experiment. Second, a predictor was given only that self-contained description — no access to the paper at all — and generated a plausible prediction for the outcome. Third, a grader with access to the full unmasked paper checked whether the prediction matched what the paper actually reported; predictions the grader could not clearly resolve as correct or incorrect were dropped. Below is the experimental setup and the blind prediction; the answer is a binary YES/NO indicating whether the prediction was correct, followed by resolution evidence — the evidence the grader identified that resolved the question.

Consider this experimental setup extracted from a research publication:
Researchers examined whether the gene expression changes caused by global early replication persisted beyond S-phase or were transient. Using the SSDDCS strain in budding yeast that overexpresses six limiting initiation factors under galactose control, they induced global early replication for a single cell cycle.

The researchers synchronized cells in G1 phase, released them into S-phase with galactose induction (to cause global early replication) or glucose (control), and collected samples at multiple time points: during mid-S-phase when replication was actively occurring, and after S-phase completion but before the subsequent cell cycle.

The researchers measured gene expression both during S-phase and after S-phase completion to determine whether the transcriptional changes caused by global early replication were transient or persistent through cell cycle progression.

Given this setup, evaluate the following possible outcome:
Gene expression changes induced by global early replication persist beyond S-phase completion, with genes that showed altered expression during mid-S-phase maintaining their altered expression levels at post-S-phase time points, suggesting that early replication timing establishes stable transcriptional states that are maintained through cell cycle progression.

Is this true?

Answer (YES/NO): NO